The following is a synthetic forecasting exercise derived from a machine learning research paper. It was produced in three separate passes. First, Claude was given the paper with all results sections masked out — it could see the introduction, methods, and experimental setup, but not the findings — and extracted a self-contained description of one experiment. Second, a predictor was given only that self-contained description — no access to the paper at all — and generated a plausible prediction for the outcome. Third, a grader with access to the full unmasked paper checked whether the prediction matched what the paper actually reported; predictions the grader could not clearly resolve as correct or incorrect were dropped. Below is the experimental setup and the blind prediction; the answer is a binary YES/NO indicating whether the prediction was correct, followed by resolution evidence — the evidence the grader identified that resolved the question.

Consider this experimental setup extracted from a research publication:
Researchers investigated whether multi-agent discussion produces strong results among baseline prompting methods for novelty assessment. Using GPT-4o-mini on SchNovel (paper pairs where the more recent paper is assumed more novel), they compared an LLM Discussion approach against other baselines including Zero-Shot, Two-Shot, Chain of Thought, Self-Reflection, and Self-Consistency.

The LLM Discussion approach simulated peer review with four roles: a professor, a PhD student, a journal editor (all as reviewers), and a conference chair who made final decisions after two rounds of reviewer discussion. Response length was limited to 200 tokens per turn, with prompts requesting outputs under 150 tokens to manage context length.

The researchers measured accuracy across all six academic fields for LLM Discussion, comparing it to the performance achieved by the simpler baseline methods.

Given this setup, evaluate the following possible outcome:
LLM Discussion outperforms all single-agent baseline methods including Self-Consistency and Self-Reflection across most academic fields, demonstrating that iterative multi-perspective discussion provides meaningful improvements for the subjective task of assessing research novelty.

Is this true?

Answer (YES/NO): NO